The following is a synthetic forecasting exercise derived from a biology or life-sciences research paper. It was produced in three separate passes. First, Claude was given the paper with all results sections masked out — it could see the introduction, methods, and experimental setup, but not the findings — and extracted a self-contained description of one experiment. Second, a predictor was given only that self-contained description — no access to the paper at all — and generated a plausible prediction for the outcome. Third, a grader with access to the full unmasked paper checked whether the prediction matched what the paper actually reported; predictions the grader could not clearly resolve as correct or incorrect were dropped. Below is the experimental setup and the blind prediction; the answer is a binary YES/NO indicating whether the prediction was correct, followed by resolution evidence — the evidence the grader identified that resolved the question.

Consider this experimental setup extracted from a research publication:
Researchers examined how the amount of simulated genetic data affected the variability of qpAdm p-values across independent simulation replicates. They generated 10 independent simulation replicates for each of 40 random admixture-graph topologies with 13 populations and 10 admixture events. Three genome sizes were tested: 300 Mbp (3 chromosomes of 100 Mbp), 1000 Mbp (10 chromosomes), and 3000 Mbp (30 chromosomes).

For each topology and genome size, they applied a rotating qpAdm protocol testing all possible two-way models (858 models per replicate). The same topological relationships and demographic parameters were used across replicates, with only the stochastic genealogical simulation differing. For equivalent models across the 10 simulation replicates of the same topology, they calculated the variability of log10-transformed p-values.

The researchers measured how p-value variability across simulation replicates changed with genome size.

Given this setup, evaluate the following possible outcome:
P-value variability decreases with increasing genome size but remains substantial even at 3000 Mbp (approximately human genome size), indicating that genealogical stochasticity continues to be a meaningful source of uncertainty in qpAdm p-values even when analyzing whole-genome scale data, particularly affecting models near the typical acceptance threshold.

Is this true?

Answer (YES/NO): NO